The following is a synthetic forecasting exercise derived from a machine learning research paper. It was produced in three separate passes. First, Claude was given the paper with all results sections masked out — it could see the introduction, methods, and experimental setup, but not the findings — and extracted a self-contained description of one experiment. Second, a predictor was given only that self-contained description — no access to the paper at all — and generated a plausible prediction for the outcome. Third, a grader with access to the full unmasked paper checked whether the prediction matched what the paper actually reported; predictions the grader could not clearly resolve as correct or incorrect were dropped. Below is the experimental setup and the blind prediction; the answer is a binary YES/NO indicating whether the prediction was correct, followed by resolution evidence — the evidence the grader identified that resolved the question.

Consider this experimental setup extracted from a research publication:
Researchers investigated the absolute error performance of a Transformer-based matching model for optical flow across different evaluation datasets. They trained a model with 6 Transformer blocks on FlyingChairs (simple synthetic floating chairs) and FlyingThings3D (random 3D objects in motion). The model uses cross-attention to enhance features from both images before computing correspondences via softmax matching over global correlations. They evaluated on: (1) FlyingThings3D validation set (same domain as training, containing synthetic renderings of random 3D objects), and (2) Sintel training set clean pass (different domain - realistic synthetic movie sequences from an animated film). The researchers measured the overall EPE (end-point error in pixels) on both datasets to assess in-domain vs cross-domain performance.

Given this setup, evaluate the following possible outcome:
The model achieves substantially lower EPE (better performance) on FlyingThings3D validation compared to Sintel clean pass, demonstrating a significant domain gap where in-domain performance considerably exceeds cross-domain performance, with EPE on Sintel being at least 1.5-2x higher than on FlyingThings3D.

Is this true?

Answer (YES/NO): NO